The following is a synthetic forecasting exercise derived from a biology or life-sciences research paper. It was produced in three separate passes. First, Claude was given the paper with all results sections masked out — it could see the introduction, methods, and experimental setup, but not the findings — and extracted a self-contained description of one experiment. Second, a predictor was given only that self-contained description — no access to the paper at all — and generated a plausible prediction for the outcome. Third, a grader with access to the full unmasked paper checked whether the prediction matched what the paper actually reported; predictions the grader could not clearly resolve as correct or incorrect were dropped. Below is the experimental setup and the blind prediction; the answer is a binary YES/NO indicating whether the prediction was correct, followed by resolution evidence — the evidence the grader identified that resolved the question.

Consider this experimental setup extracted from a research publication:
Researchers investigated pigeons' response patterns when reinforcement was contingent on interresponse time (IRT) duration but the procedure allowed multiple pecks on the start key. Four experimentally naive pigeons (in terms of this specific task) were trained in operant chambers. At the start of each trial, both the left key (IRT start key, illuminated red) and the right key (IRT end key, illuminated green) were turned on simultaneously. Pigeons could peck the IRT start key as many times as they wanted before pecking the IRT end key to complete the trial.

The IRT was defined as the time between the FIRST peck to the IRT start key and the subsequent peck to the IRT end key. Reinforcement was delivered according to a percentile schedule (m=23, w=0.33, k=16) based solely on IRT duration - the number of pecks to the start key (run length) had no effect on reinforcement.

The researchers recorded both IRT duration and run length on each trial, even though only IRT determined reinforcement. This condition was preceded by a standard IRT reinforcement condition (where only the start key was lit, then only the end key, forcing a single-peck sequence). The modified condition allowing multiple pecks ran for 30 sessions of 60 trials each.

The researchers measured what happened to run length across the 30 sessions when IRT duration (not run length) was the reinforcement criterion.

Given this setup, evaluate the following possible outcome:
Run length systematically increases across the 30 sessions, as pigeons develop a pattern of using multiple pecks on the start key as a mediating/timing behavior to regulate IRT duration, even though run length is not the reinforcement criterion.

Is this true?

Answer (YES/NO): YES